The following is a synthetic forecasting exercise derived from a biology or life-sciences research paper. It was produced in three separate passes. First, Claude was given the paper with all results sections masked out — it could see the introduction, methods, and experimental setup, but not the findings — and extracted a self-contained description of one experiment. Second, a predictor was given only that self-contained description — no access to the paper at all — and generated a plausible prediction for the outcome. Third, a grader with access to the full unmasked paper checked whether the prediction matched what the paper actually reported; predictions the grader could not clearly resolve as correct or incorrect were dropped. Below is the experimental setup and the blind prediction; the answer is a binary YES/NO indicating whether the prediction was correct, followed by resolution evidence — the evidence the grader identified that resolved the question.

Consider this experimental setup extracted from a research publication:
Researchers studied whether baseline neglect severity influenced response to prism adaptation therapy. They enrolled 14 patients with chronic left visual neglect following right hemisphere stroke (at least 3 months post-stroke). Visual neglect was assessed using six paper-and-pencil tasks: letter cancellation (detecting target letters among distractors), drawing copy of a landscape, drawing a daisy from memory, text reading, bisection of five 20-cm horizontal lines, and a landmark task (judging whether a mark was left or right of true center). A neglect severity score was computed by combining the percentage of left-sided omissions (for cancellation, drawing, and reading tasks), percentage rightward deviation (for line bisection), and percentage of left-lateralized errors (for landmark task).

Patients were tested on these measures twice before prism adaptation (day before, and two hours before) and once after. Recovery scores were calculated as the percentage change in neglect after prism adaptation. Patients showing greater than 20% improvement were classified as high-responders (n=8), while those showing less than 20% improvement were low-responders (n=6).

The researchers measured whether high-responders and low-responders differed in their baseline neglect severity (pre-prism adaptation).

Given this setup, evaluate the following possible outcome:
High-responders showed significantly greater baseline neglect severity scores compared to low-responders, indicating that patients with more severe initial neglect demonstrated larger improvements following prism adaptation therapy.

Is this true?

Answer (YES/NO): NO